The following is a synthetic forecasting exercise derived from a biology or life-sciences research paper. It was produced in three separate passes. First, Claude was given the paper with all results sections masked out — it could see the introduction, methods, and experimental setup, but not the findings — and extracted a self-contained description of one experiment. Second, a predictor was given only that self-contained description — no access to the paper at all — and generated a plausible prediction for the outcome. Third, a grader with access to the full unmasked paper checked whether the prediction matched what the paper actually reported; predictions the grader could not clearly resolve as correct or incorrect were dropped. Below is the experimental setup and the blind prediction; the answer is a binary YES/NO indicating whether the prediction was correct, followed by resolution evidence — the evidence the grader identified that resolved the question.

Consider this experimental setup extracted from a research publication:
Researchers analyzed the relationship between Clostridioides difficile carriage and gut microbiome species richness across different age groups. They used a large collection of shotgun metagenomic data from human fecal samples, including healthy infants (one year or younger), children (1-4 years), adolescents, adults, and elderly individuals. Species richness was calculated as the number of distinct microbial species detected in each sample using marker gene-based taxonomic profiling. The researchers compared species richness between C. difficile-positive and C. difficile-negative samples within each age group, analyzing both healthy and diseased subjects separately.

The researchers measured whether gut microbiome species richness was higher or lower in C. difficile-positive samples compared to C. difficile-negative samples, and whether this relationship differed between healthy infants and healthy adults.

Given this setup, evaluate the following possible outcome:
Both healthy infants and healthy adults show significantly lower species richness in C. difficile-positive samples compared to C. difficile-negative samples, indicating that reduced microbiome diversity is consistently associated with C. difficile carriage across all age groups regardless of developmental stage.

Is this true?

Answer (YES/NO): NO